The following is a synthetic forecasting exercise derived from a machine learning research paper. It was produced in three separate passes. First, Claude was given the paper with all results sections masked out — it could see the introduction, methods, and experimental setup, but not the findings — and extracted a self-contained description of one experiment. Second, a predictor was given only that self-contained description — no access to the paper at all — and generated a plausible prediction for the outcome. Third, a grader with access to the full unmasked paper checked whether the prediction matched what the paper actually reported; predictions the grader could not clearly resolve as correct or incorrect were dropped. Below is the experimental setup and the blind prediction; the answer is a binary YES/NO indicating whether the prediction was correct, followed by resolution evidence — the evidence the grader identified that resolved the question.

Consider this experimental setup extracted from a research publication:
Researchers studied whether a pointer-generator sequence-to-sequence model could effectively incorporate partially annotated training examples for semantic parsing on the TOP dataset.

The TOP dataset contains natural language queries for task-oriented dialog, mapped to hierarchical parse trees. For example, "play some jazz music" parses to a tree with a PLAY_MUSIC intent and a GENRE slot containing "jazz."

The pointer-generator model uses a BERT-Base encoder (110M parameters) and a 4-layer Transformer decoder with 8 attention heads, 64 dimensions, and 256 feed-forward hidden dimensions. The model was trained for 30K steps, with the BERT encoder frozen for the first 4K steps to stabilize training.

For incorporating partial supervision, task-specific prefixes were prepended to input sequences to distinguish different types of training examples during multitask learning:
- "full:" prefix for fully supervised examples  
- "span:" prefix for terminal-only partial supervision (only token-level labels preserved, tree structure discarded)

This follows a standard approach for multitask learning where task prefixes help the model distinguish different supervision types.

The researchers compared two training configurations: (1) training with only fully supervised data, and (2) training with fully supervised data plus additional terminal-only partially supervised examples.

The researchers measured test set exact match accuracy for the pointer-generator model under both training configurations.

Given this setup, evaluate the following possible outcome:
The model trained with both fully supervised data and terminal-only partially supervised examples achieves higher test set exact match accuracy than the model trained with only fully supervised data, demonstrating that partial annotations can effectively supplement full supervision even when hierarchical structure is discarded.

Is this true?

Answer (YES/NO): NO